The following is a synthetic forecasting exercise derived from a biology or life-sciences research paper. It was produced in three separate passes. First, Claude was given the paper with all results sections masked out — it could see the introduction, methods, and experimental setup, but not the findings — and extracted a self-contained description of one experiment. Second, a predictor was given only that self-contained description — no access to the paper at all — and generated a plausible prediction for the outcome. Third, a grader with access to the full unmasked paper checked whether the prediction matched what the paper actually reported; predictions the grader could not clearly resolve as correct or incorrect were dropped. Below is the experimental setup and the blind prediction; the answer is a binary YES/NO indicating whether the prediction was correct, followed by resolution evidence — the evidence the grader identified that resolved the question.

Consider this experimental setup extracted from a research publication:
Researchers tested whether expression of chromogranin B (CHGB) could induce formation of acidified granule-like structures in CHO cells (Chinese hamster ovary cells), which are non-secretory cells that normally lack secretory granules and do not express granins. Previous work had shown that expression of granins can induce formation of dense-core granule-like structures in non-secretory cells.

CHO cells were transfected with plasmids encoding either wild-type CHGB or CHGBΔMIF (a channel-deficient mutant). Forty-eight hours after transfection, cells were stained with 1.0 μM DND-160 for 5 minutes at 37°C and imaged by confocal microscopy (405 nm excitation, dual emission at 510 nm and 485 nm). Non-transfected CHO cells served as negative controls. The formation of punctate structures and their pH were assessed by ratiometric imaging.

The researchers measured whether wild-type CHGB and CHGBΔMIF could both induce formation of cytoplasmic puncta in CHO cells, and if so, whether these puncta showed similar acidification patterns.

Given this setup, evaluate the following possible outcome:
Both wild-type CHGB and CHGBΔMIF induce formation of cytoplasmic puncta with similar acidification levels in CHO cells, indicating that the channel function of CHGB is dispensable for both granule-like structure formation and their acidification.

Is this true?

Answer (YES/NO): YES